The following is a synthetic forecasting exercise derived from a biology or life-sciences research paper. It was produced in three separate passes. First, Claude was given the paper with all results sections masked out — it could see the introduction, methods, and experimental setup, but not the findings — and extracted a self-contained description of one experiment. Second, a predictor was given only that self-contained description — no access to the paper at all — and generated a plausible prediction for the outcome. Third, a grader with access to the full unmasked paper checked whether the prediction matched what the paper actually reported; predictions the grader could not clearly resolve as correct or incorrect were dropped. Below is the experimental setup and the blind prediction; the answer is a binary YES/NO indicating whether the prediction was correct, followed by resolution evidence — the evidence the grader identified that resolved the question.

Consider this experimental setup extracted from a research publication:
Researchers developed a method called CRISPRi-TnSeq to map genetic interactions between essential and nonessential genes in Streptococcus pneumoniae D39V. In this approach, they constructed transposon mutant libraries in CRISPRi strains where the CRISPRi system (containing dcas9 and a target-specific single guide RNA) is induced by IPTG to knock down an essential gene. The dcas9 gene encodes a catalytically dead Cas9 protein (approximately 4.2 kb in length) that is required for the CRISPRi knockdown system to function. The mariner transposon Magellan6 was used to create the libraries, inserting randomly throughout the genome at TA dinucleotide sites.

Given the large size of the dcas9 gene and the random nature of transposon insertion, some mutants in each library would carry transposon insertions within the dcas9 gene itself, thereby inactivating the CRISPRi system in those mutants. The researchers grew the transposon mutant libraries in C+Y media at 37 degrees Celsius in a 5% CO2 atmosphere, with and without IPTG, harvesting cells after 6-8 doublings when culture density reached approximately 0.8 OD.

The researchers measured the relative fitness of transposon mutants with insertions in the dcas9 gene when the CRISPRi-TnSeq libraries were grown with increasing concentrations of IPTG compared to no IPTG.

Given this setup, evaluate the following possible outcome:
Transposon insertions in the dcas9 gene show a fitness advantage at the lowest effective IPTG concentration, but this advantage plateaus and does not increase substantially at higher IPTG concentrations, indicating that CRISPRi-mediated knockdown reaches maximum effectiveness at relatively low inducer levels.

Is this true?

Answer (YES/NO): NO